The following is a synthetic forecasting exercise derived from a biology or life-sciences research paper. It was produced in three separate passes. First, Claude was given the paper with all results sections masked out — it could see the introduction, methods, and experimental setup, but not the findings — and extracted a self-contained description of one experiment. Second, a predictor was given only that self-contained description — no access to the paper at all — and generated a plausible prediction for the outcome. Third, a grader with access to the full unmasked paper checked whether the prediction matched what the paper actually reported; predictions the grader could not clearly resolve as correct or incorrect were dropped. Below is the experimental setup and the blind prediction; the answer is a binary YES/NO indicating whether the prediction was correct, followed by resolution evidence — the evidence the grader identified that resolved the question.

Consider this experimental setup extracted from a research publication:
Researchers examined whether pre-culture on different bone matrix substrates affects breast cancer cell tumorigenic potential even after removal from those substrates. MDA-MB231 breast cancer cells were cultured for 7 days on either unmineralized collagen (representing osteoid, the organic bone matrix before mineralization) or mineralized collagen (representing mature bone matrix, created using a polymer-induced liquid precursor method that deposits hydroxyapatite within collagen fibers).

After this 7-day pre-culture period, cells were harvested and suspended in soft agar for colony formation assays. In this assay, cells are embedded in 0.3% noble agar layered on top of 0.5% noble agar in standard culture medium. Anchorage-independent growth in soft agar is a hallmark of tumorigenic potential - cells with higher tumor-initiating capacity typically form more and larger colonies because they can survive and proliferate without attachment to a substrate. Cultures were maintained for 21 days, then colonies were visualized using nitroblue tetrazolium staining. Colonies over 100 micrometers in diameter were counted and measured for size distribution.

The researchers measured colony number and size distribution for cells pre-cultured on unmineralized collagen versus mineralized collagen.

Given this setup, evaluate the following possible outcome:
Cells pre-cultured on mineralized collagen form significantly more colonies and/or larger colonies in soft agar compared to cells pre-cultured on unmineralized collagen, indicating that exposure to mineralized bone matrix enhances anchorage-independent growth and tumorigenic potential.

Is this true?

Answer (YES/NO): YES